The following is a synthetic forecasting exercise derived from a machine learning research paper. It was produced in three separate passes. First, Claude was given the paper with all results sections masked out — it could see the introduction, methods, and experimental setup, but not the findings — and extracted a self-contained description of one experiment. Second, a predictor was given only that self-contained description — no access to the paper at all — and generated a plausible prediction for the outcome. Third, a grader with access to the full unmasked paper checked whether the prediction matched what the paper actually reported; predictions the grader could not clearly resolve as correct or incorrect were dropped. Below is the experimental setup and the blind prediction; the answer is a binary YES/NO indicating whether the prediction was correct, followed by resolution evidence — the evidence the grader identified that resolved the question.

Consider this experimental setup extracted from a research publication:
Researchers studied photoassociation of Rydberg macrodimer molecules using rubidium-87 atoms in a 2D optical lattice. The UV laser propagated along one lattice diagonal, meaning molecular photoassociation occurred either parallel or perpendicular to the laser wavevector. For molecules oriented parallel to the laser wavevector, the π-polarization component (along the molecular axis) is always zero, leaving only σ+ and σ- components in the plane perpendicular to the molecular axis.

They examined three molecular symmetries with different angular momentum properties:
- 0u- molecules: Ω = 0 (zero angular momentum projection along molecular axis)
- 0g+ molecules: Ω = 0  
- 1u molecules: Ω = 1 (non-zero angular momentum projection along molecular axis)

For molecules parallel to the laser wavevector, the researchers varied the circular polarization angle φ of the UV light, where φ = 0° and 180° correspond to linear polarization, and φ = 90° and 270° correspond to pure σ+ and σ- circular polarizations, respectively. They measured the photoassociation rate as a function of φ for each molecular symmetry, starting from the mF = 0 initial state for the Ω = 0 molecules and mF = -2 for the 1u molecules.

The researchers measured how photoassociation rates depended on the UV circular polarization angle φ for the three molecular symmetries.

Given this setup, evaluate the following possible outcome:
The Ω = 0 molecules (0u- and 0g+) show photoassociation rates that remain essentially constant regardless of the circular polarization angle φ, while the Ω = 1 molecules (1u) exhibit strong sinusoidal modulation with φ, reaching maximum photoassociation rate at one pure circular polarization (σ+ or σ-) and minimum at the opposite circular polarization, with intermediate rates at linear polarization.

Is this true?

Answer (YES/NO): NO